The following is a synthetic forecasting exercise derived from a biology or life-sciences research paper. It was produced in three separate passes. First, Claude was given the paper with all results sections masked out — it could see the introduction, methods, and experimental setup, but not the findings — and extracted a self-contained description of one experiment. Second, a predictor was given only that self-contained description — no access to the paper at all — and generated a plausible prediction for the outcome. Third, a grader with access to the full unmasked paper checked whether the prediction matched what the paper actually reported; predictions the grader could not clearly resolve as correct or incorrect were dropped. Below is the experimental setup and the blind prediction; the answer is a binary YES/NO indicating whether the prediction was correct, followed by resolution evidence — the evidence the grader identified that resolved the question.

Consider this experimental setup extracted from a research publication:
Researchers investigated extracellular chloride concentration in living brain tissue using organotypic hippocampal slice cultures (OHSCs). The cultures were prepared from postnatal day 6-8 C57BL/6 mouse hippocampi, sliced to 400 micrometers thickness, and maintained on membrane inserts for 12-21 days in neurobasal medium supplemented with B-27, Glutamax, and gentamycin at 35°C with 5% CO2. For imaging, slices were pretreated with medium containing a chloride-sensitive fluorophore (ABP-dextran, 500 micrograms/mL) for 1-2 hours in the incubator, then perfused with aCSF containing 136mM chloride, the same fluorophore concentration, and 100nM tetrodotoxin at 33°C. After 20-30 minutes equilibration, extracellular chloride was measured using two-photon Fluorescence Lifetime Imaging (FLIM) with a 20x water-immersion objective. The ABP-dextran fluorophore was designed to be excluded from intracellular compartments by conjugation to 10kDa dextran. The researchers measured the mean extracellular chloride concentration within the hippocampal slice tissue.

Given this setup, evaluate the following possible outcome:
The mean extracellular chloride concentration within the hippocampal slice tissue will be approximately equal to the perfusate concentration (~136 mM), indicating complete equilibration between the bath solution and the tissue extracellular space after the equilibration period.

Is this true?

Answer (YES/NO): NO